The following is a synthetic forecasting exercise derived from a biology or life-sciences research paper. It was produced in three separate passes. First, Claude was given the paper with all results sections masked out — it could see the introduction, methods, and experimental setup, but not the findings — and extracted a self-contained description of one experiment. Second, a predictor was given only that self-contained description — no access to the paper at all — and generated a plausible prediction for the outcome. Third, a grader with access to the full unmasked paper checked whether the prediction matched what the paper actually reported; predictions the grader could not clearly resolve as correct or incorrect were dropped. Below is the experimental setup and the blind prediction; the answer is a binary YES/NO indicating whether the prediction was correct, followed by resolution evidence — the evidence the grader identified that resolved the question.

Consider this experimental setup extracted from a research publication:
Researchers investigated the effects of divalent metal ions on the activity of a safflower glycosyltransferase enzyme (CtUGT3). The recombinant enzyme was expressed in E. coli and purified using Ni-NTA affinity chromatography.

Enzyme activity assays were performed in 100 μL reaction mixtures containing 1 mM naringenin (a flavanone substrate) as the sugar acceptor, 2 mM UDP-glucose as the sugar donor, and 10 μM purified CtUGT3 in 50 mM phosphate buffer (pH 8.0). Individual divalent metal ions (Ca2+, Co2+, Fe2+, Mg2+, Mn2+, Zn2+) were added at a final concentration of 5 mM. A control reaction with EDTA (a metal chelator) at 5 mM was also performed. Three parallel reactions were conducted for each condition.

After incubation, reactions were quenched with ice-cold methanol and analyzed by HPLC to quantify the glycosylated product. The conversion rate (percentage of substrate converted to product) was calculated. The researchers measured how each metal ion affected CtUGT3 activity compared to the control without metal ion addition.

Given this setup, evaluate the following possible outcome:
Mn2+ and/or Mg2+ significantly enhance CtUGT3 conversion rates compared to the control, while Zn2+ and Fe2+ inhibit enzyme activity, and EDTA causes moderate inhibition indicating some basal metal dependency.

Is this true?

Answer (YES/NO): NO